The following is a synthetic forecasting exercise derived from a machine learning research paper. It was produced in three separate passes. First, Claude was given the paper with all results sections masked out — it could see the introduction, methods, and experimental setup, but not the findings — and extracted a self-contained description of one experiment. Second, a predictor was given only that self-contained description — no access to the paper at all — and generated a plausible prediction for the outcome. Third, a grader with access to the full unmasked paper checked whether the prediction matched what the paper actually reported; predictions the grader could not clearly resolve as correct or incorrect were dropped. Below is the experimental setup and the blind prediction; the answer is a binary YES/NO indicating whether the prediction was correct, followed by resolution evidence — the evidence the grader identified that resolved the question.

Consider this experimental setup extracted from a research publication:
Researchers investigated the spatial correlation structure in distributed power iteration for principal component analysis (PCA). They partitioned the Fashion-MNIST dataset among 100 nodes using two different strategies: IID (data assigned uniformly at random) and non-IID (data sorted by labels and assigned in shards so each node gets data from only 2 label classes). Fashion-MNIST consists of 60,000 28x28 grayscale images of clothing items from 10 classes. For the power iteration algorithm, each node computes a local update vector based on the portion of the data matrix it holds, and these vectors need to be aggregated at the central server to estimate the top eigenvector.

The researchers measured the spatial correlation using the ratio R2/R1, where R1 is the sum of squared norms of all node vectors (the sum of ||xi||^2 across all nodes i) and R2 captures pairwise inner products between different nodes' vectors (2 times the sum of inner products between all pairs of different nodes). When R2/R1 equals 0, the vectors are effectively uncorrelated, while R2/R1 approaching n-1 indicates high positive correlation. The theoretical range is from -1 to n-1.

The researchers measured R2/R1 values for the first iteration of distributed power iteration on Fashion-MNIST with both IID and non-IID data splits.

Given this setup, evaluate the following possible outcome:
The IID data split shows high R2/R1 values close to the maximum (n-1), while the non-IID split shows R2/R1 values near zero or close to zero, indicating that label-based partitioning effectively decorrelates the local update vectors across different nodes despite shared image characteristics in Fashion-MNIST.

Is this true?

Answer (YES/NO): NO